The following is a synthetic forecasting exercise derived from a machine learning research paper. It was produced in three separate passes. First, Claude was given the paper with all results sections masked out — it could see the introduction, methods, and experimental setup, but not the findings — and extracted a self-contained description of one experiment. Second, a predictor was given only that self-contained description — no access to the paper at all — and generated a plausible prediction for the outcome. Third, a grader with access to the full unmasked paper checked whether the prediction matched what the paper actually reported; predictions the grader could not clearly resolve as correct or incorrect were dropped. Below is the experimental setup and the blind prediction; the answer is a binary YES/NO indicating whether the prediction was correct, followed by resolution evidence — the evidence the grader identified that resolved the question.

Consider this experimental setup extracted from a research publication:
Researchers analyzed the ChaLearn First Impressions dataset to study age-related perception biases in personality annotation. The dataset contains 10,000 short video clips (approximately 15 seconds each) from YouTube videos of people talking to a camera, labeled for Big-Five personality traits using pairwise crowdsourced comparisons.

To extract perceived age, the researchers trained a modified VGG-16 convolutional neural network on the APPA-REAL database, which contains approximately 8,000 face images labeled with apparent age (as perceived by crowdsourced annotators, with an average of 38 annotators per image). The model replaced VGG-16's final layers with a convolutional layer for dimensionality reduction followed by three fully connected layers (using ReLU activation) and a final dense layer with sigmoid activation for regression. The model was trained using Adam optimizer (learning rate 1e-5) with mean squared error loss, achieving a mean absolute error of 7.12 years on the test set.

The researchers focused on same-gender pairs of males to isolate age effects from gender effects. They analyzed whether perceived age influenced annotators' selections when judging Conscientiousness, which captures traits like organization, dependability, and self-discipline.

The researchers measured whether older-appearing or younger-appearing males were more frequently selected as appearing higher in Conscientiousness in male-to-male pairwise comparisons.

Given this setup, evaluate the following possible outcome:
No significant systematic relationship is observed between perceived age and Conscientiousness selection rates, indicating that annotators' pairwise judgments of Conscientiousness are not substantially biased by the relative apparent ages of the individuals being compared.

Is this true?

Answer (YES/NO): NO